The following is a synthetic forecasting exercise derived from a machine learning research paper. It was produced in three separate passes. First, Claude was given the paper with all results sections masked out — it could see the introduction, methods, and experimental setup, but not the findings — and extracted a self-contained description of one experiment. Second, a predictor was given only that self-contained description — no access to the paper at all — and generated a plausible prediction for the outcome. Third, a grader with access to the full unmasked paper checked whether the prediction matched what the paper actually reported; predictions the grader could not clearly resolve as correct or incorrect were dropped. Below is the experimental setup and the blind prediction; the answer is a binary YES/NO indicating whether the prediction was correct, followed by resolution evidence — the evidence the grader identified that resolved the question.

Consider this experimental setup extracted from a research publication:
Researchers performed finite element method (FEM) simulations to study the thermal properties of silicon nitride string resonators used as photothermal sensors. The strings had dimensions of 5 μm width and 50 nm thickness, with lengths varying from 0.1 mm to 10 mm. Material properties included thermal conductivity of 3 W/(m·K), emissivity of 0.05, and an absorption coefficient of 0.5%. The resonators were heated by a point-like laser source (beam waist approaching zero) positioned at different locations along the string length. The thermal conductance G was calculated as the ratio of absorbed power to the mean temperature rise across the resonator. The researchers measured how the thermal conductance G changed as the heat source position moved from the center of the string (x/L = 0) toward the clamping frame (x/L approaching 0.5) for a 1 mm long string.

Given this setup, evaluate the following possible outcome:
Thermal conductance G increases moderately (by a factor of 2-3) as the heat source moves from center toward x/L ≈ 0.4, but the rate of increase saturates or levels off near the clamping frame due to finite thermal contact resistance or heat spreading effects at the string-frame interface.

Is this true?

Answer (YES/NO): NO